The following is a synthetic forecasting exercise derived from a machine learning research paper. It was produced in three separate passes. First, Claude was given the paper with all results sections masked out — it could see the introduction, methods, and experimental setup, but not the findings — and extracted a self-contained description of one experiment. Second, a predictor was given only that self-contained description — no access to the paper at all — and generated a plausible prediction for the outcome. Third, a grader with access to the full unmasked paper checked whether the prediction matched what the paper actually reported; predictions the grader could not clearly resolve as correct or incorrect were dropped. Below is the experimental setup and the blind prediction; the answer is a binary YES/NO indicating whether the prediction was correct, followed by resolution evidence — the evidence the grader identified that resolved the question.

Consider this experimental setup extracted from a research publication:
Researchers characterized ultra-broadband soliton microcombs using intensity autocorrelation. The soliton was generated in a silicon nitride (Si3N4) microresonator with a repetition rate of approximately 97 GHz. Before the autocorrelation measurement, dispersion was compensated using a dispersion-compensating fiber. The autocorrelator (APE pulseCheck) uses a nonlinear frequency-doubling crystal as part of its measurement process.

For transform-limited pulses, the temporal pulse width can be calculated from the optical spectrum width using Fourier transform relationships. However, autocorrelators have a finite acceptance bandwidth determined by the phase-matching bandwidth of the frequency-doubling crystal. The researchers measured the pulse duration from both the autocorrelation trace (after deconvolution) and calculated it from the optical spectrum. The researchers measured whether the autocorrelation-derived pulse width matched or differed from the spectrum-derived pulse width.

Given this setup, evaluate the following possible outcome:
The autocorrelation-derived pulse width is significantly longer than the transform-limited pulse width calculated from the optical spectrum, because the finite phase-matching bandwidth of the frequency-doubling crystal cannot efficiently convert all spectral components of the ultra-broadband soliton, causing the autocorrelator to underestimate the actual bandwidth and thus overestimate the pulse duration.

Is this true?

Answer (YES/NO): YES